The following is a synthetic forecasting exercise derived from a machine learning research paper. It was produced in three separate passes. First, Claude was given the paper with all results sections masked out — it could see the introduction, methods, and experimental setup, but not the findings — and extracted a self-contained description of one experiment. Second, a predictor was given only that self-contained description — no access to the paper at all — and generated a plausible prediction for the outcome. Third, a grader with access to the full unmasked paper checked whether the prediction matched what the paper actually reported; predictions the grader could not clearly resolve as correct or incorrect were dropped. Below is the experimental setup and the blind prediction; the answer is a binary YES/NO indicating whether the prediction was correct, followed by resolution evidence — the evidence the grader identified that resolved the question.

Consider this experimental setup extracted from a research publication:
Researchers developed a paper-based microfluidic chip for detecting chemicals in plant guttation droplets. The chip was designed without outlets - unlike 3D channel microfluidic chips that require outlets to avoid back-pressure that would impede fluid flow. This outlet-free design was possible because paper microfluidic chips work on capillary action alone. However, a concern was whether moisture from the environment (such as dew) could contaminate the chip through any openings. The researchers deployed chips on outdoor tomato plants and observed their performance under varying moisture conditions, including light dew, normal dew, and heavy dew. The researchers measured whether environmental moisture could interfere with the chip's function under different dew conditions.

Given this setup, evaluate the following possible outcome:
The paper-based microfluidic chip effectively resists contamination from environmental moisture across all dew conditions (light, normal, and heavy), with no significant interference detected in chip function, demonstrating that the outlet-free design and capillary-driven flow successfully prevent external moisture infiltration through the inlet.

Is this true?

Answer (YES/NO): NO